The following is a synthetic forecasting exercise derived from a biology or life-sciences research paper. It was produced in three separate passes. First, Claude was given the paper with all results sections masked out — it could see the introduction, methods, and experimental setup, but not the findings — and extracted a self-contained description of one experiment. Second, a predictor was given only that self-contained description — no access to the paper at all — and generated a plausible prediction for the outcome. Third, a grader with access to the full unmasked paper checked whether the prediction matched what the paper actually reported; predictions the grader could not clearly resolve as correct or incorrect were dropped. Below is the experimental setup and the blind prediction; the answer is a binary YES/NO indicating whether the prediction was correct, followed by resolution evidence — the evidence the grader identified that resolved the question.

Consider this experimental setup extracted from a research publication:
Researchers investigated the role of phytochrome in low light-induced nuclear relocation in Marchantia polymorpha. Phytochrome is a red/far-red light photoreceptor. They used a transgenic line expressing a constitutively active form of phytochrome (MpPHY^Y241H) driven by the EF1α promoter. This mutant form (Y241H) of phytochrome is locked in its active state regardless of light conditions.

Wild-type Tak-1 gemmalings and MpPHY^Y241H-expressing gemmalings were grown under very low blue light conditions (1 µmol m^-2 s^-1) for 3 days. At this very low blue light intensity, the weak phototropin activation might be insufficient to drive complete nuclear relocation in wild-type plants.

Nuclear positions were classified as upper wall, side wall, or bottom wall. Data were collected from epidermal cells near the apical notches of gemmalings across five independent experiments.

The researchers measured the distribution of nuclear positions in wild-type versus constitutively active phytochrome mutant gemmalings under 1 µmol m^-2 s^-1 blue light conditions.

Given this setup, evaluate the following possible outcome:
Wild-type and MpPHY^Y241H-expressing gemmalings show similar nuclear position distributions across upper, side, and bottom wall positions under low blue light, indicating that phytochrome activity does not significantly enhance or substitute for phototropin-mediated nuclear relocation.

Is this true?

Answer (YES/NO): NO